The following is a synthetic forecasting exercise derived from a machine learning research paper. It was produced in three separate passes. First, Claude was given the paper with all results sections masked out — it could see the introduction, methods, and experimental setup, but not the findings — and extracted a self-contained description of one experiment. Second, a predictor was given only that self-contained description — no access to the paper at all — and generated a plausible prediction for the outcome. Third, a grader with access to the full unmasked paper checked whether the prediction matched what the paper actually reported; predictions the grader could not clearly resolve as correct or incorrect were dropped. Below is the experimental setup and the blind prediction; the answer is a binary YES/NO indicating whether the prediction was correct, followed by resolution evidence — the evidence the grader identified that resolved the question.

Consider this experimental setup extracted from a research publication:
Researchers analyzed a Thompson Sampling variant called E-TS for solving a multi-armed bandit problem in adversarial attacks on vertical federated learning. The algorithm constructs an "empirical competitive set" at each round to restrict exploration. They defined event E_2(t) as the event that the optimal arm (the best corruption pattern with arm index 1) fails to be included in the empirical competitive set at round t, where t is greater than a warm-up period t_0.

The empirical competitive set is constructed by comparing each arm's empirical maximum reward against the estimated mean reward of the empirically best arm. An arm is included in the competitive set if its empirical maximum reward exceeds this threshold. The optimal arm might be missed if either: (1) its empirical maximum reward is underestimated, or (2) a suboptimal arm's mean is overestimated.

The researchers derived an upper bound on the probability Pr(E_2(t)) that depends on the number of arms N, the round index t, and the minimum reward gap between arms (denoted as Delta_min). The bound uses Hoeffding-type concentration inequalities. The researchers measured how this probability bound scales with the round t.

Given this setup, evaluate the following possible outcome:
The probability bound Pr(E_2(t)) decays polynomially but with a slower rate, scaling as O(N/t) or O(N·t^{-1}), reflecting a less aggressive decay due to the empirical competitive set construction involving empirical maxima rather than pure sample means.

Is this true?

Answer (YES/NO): NO